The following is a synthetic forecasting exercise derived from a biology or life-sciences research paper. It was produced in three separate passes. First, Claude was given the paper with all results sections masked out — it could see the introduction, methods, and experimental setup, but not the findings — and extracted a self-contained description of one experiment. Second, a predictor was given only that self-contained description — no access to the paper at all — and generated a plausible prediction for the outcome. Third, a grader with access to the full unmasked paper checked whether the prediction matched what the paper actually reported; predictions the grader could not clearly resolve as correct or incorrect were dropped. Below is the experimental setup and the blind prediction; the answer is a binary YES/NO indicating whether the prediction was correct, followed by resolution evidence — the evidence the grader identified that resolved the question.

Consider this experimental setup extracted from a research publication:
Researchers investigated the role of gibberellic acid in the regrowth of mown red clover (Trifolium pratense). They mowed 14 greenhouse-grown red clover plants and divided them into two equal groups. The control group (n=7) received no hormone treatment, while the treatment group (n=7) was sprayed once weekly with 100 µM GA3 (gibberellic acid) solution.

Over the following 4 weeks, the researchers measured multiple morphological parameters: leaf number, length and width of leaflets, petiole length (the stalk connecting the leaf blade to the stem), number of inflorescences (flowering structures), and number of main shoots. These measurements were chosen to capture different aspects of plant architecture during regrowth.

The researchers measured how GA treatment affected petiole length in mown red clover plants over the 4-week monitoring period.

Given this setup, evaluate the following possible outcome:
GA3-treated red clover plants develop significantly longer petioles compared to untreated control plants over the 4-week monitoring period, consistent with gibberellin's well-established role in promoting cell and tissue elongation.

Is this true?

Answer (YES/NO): YES